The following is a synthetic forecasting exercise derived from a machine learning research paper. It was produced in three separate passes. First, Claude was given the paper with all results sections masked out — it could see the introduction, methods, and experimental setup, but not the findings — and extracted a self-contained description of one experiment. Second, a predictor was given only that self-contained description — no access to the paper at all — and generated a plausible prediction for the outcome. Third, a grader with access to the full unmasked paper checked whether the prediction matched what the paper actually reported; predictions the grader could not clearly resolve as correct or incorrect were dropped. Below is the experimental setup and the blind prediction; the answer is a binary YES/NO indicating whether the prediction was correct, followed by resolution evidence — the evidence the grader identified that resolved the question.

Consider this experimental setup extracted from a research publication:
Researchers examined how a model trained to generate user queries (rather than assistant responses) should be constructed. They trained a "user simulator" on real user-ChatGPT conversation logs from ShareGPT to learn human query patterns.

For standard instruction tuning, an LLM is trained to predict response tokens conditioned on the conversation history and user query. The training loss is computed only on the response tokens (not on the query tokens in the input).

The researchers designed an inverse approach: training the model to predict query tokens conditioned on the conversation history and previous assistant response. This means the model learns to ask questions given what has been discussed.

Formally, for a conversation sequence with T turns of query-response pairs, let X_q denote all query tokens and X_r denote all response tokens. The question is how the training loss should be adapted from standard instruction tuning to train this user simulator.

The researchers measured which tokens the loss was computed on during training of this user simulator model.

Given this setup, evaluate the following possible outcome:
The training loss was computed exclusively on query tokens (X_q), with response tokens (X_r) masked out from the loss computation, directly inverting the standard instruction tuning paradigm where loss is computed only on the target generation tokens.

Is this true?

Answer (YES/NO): YES